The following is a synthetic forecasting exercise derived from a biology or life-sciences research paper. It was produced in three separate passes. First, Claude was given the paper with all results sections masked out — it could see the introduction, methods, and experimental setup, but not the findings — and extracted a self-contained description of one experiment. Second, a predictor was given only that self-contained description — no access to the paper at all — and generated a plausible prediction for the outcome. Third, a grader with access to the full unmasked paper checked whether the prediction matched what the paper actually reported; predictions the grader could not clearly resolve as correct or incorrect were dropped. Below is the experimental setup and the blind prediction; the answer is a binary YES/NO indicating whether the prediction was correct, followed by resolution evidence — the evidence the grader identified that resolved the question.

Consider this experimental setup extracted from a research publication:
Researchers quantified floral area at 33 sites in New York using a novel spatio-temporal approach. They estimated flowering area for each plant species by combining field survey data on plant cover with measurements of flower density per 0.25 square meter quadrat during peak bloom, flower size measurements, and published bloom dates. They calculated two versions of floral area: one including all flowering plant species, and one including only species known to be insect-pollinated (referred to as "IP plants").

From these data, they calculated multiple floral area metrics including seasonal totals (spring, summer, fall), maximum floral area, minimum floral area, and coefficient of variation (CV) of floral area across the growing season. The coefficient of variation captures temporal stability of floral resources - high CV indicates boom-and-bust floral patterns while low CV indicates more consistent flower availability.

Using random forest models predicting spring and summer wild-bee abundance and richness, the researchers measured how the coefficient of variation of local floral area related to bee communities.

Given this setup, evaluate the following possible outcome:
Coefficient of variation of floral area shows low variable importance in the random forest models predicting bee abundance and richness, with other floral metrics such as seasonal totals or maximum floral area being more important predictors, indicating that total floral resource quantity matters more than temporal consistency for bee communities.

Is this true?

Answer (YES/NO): NO